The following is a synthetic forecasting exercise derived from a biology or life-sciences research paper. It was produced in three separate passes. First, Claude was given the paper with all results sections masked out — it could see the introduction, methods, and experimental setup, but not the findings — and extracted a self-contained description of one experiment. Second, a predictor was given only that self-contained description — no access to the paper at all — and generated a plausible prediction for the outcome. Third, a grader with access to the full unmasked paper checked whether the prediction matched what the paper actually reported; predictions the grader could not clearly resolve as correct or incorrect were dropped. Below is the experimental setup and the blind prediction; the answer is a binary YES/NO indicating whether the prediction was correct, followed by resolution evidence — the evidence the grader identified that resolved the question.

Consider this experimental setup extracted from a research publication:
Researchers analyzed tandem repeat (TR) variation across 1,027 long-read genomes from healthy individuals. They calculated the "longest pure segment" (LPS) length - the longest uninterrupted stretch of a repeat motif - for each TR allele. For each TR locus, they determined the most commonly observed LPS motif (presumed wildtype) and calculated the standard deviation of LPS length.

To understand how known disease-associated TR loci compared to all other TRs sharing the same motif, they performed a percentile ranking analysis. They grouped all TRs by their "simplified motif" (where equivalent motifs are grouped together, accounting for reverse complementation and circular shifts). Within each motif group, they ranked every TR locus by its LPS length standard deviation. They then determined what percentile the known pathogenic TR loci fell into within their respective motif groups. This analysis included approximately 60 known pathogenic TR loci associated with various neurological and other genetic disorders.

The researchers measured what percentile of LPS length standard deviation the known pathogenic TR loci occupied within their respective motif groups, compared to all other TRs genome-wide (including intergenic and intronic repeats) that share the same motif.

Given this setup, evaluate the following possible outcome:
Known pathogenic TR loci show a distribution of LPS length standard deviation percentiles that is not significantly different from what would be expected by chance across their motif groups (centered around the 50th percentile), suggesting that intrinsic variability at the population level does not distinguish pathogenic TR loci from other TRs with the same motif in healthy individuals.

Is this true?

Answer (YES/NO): NO